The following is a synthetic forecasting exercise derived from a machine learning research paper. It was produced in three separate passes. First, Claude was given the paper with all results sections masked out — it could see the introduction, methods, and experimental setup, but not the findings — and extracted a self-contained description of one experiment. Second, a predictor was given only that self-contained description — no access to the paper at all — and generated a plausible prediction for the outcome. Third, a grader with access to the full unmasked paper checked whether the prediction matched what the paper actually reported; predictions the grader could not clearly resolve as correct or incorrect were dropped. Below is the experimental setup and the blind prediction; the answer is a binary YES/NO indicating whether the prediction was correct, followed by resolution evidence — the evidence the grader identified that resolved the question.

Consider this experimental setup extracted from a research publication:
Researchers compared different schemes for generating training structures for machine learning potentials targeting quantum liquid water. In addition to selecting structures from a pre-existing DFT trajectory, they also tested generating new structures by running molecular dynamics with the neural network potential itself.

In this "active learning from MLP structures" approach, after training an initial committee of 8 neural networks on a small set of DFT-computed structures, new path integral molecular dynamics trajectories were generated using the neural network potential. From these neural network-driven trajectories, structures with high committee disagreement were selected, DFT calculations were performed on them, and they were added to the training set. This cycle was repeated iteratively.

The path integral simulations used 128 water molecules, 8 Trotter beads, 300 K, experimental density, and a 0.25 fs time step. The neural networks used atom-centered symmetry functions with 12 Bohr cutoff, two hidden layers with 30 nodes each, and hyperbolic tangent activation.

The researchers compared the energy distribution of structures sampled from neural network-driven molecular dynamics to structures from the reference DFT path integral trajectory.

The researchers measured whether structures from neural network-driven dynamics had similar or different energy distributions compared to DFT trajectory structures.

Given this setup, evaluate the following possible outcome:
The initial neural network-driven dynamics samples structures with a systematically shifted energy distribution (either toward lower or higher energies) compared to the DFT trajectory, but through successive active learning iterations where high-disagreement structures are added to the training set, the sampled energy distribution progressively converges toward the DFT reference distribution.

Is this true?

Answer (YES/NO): NO